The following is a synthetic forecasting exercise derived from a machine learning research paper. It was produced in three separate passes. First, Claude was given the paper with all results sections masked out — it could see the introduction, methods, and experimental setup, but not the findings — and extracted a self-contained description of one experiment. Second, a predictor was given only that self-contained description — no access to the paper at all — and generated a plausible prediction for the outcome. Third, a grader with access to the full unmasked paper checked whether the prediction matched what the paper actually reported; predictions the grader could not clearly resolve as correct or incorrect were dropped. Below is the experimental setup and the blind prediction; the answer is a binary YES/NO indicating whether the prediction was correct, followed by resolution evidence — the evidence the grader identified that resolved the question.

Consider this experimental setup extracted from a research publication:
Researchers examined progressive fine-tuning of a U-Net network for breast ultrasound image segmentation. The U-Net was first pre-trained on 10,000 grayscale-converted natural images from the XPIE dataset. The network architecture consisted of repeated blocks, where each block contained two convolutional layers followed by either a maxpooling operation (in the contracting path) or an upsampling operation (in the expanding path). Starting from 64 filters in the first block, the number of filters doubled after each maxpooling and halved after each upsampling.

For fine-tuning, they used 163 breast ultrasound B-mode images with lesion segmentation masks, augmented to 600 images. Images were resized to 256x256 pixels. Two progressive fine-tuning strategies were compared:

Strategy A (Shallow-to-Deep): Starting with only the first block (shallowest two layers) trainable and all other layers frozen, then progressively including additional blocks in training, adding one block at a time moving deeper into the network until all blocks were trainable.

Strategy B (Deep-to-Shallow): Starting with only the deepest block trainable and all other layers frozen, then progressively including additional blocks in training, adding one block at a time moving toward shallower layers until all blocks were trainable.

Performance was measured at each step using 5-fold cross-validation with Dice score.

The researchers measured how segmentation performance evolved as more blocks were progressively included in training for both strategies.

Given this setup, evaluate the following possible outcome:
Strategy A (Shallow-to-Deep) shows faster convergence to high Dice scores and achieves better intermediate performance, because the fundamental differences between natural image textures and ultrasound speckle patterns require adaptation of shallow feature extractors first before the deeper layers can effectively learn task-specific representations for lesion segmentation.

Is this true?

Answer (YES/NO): YES